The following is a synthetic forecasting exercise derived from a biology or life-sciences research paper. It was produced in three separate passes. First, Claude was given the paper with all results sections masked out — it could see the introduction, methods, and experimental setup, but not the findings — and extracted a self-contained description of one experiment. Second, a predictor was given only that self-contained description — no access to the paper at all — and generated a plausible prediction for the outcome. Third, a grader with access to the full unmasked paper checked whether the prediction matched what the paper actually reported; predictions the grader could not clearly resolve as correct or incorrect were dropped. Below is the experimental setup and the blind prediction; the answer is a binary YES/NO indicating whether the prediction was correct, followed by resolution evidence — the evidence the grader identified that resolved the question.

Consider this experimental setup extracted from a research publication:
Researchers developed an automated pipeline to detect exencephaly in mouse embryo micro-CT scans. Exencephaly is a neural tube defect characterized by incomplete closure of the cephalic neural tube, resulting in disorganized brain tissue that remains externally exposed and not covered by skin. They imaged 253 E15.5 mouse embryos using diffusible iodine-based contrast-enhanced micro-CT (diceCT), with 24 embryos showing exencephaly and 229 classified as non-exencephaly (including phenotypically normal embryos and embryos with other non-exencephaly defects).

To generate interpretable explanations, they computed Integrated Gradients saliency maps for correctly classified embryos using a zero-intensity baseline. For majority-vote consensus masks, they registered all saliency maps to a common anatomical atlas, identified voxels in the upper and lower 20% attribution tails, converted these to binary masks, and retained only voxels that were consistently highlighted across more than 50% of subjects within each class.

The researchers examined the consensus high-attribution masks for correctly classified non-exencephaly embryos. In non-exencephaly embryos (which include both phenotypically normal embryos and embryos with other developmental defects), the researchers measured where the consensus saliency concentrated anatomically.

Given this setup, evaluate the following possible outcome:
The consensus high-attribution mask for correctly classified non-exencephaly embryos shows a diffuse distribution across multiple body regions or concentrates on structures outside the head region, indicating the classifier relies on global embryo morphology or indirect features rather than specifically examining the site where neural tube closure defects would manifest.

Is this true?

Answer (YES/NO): NO